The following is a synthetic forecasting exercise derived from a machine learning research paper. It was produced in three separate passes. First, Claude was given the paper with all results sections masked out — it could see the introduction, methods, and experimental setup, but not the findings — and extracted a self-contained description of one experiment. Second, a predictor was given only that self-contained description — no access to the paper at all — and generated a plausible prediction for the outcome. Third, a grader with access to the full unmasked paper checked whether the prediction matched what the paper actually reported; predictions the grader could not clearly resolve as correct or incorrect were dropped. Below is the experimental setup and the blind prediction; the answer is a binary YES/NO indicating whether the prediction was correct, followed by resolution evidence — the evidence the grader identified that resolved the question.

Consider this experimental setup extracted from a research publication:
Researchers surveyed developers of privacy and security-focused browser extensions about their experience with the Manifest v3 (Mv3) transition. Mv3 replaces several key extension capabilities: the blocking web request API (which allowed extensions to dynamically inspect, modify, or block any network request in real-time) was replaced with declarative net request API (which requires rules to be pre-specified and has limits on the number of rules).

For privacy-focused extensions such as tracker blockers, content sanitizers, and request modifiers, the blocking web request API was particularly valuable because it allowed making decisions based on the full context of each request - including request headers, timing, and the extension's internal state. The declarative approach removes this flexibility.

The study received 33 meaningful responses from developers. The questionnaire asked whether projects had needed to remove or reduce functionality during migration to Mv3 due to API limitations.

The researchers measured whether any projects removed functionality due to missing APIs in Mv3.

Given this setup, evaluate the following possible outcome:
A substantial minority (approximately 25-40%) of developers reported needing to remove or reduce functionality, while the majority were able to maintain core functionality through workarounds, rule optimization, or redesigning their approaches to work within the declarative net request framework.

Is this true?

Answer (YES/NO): NO